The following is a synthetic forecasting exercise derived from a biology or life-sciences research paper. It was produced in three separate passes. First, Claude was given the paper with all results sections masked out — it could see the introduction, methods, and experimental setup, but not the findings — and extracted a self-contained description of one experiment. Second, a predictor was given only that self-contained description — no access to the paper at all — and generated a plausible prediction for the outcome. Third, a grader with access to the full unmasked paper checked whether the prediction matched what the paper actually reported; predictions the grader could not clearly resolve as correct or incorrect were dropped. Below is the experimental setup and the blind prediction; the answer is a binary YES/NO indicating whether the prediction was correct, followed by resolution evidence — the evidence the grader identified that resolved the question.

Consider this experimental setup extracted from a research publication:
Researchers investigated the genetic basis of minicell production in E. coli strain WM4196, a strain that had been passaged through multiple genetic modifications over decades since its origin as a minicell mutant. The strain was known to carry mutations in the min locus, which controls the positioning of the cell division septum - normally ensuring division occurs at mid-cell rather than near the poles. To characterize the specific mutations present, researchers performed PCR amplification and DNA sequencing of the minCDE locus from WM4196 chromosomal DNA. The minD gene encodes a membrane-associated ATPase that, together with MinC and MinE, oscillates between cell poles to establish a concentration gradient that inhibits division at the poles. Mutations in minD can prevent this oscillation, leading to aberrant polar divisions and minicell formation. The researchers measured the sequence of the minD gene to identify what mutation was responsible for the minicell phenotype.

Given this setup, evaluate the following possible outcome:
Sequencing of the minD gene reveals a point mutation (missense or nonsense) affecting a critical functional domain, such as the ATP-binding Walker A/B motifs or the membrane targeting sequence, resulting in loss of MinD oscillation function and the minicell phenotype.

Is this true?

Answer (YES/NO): YES